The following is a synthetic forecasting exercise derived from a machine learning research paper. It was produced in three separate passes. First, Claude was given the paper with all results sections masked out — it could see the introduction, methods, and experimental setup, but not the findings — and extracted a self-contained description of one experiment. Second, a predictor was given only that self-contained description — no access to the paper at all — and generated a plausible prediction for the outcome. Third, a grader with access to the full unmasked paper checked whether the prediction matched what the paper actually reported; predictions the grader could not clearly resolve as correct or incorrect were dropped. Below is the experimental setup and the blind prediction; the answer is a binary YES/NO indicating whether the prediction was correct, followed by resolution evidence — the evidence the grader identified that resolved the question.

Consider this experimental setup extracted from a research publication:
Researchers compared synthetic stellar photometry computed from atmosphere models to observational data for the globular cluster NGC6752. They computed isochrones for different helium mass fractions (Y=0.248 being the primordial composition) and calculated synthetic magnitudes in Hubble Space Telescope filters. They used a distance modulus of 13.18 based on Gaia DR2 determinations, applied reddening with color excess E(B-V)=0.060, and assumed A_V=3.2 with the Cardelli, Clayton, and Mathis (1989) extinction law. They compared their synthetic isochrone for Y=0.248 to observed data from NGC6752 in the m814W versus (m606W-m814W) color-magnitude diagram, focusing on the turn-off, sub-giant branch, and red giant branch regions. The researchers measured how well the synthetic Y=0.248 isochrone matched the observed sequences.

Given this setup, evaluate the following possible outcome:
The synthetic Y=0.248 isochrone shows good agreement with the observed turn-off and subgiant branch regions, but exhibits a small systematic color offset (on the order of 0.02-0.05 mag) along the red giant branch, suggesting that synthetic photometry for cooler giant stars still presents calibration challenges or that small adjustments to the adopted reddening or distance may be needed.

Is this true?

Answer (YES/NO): NO